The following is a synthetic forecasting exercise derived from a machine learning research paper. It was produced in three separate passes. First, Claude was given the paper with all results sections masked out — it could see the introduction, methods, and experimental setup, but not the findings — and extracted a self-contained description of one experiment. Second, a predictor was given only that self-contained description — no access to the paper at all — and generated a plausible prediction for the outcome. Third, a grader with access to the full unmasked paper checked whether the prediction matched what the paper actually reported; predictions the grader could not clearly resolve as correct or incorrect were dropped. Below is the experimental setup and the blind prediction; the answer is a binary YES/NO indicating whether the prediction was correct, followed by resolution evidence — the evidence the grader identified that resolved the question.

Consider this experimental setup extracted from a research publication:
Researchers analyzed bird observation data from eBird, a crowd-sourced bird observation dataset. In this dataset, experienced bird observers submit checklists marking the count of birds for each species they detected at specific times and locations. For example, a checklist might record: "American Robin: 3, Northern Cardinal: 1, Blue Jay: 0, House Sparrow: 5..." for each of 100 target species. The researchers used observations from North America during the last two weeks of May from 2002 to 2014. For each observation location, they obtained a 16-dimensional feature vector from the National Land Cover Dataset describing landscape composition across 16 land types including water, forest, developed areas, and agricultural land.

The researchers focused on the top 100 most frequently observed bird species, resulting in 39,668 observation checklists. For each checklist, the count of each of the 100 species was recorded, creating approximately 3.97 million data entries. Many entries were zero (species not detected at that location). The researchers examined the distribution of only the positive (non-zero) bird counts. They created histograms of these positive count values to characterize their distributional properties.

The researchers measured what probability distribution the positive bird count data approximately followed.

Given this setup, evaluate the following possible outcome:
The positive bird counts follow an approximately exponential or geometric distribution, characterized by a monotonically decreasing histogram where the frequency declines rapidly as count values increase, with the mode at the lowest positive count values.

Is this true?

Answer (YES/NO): NO